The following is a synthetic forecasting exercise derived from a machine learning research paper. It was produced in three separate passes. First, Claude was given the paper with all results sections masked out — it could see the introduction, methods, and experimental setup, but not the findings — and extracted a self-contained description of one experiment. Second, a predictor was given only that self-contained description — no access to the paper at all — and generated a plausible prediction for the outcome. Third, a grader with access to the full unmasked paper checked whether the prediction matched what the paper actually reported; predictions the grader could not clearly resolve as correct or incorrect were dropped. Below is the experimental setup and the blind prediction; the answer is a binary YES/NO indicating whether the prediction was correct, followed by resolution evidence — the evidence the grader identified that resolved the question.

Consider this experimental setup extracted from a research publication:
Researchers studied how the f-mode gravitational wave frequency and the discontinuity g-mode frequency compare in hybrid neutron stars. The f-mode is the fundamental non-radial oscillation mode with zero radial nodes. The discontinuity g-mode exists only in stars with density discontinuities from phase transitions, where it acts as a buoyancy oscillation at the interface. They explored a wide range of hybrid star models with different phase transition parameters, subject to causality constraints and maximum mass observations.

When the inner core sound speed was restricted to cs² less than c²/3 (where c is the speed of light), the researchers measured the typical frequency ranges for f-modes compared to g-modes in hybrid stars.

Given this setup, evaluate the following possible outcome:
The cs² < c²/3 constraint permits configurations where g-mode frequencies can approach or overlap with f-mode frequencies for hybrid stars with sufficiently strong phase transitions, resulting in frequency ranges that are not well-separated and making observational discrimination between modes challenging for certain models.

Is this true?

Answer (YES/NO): NO